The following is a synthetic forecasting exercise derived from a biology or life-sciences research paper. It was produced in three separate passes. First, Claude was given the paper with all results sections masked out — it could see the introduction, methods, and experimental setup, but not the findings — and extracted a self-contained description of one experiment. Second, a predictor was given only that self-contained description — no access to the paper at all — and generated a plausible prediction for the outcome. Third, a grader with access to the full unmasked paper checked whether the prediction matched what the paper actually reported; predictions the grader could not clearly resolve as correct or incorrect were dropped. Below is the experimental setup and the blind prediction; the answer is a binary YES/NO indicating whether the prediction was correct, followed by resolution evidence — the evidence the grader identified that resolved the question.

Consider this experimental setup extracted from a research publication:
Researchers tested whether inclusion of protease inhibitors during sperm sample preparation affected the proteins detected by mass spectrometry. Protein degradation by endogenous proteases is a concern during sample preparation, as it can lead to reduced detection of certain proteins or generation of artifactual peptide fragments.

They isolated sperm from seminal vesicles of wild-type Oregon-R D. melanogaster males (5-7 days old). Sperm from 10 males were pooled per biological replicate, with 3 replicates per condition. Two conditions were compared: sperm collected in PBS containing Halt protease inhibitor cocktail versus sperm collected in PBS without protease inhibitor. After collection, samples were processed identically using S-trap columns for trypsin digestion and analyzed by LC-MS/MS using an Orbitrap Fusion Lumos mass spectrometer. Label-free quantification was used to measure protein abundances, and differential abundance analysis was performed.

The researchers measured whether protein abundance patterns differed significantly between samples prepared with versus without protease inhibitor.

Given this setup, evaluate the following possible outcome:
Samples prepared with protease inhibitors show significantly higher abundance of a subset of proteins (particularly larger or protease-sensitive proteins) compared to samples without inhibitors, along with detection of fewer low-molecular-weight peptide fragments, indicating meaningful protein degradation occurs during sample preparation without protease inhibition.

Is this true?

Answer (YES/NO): NO